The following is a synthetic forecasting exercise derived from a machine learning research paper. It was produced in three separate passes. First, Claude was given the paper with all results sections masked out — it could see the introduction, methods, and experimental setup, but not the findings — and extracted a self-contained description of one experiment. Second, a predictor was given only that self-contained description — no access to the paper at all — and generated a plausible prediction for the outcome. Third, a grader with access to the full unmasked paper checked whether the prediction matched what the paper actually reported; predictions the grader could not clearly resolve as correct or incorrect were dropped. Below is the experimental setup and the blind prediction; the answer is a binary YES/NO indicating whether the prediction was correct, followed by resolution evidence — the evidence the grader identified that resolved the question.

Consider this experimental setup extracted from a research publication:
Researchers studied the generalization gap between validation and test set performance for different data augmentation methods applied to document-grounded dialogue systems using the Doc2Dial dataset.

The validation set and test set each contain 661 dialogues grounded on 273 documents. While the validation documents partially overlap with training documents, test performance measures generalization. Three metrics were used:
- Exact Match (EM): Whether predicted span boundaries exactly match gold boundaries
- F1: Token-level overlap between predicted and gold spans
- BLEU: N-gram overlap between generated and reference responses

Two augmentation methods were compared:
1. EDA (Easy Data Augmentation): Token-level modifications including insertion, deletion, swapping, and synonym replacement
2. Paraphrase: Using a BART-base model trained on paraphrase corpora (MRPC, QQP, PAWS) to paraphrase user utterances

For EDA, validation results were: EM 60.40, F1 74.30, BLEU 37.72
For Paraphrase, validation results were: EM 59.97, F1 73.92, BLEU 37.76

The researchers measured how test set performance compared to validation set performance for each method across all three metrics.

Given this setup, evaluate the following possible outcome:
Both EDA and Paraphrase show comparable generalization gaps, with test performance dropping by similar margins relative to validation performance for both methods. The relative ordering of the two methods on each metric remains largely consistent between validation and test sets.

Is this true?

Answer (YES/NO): NO